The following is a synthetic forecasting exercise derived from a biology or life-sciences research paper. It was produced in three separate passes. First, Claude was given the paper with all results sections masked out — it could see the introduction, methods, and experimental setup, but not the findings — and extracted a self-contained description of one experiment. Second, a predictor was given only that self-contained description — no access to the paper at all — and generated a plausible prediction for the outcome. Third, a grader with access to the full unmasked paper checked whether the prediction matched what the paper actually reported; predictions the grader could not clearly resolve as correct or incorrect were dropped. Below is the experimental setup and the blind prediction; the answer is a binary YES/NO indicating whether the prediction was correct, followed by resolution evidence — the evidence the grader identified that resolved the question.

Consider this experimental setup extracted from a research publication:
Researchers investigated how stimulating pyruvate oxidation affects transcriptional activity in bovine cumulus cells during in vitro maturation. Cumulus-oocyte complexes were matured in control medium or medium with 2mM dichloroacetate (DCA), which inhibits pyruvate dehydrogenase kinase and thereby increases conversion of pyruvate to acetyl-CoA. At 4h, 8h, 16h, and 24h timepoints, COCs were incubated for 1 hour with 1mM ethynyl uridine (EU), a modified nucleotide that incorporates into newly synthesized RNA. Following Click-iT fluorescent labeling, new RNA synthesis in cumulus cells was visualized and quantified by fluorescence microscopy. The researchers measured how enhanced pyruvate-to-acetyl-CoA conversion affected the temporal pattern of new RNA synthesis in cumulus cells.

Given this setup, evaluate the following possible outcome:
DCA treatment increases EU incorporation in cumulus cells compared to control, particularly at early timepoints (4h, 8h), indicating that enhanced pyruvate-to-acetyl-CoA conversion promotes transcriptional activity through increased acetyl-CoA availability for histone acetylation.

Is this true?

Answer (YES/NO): NO